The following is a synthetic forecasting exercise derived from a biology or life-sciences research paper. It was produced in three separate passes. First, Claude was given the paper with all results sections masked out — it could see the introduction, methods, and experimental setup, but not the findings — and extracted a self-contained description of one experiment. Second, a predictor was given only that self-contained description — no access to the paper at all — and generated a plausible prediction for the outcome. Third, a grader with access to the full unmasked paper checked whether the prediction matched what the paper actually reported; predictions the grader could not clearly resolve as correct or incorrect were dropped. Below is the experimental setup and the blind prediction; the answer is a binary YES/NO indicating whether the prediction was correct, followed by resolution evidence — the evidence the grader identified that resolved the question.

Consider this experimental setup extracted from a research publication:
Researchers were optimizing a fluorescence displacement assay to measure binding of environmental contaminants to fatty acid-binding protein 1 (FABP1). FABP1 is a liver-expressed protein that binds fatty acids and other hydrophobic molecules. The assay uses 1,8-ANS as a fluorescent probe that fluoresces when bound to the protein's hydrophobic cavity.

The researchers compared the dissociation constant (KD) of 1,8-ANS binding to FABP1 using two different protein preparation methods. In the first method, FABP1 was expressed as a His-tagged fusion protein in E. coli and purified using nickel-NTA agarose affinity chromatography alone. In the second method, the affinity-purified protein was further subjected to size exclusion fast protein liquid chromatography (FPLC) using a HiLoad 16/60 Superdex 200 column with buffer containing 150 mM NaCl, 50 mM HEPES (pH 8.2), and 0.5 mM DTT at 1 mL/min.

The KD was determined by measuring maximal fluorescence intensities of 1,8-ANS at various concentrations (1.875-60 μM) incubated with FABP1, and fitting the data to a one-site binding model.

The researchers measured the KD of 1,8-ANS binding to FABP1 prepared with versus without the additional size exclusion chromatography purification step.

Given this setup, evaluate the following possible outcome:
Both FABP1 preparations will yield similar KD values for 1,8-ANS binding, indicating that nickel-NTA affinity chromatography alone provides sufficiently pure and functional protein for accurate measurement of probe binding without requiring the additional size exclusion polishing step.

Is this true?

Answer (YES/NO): NO